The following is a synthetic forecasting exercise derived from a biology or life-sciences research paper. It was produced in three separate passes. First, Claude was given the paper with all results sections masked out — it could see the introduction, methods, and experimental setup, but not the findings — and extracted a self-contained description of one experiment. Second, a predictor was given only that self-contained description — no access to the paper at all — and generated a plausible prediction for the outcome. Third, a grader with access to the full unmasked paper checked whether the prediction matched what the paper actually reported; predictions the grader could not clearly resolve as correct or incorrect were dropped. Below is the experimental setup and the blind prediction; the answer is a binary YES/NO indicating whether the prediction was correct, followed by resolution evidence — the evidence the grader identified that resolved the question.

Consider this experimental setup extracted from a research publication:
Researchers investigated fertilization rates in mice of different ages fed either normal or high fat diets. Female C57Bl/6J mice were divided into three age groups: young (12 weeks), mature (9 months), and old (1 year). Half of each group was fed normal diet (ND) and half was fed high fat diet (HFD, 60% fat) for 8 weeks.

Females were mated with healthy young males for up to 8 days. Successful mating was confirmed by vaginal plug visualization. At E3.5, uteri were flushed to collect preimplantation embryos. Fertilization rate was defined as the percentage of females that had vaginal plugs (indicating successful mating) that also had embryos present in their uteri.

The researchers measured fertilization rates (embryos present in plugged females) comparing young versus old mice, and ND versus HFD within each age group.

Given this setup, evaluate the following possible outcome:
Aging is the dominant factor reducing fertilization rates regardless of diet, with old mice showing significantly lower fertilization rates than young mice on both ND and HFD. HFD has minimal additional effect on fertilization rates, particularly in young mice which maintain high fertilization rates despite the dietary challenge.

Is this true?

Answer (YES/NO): YES